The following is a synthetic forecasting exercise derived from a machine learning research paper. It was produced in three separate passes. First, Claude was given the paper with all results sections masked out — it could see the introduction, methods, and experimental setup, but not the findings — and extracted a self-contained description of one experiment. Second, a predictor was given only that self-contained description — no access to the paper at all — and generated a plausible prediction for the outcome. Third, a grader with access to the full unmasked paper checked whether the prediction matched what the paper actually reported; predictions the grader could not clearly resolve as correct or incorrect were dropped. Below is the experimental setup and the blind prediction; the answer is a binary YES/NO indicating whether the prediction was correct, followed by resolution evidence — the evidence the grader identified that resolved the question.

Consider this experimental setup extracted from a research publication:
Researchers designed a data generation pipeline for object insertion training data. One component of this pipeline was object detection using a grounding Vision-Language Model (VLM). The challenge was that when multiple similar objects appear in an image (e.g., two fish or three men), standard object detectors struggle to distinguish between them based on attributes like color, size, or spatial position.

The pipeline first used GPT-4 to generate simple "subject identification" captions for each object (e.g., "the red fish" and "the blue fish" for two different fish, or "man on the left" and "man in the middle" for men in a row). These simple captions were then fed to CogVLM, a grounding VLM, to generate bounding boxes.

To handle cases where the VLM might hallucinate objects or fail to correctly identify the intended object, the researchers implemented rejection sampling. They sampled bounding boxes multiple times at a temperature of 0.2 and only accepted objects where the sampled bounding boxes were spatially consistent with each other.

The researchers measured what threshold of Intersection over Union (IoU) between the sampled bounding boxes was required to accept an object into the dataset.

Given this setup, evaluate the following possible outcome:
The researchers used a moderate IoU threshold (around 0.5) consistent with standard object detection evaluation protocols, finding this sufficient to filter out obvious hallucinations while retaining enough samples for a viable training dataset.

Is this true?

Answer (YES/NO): NO